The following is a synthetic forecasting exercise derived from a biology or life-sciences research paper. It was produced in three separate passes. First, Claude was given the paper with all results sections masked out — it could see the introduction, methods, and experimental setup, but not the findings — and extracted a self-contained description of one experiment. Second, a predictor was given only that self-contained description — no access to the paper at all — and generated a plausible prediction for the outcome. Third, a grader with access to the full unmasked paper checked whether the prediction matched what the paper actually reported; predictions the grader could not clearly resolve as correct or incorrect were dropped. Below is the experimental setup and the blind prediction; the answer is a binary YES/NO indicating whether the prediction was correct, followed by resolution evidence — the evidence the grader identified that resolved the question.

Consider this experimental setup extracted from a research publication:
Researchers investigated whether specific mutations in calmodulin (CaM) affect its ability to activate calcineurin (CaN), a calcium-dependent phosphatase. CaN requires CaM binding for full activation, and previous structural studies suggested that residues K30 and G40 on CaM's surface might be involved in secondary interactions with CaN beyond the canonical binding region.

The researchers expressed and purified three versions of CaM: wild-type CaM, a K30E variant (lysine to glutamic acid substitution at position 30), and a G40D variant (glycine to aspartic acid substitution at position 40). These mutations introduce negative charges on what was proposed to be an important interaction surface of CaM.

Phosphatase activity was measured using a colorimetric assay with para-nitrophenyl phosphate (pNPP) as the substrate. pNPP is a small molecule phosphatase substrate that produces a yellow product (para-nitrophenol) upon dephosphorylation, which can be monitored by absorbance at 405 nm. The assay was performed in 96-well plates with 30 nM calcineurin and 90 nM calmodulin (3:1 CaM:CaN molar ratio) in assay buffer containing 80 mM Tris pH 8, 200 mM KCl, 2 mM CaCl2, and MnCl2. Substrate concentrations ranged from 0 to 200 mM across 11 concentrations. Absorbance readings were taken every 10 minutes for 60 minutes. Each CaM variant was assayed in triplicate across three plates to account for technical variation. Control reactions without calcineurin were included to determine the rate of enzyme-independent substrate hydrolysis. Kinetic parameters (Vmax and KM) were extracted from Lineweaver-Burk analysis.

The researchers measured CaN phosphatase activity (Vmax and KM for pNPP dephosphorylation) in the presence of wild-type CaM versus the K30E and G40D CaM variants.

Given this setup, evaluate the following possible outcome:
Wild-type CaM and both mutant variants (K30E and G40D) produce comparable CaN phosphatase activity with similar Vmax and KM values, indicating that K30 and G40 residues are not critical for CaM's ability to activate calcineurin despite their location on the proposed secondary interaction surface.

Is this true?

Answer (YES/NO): NO